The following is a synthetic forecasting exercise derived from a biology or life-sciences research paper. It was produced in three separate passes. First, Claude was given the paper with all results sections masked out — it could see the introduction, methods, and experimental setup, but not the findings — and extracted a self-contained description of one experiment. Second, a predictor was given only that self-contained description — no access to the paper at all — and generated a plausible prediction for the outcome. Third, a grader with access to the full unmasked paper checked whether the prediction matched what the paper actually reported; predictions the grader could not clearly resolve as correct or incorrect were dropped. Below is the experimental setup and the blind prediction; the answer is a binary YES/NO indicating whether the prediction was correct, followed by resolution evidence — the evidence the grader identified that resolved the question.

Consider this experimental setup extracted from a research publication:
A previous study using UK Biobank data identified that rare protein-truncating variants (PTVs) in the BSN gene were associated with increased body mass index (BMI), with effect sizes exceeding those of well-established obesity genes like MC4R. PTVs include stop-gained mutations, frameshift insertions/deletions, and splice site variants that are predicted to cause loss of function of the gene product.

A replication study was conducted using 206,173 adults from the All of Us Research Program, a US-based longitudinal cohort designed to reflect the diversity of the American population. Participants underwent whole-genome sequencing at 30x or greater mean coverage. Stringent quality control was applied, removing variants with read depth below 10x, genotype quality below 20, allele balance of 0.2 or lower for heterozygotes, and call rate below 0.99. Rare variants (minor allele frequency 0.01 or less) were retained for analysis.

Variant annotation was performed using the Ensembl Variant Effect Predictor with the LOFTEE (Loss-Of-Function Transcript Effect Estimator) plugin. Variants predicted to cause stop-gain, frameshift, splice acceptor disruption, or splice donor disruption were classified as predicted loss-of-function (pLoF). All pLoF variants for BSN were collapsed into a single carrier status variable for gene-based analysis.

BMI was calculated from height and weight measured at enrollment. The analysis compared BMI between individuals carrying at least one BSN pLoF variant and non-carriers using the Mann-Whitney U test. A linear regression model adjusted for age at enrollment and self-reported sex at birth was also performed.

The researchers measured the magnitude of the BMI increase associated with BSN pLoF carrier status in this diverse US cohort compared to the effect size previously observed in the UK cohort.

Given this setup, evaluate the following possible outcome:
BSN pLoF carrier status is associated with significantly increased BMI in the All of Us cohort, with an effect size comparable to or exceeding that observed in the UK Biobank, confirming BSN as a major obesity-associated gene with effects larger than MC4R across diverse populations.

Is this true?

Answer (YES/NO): YES